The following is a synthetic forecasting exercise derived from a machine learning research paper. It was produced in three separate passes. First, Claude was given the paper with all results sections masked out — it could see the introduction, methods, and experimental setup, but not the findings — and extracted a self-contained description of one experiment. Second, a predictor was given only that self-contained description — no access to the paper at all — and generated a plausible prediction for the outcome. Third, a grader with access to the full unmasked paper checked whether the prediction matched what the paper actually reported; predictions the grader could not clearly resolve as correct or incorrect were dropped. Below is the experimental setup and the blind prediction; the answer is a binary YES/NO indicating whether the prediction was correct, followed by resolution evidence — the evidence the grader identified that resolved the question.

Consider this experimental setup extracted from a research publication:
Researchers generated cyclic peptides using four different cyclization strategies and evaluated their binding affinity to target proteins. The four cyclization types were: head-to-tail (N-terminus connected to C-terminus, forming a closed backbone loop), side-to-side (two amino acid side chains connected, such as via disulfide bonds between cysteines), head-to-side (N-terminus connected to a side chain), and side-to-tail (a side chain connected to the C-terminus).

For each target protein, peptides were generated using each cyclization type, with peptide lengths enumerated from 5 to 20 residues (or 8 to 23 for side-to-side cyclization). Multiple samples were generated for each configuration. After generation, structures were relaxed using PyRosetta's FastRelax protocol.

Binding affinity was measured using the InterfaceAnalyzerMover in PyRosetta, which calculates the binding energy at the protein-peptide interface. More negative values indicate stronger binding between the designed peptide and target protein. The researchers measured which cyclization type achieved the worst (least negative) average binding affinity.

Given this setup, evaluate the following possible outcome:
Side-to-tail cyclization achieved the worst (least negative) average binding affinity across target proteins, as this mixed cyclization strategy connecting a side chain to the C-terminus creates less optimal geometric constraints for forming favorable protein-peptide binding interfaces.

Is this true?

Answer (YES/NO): YES